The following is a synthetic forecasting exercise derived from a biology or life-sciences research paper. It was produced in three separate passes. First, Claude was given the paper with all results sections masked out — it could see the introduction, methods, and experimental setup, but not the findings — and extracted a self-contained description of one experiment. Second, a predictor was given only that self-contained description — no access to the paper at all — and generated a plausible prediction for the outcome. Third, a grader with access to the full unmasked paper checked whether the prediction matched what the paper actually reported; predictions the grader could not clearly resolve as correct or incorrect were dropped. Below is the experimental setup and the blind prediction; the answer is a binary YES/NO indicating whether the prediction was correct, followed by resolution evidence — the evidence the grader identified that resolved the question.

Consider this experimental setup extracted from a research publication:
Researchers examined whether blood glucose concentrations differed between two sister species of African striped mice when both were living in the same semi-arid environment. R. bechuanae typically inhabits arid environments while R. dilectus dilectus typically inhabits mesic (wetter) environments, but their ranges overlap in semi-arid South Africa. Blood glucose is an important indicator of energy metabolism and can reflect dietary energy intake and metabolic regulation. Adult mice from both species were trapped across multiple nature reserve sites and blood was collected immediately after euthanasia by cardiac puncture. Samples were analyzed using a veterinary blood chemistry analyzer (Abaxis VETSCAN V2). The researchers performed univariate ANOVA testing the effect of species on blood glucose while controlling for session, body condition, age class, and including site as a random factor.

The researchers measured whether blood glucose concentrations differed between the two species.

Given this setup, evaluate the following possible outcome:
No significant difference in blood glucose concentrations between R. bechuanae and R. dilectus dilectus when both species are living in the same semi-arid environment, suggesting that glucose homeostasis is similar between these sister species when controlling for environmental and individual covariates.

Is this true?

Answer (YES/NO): YES